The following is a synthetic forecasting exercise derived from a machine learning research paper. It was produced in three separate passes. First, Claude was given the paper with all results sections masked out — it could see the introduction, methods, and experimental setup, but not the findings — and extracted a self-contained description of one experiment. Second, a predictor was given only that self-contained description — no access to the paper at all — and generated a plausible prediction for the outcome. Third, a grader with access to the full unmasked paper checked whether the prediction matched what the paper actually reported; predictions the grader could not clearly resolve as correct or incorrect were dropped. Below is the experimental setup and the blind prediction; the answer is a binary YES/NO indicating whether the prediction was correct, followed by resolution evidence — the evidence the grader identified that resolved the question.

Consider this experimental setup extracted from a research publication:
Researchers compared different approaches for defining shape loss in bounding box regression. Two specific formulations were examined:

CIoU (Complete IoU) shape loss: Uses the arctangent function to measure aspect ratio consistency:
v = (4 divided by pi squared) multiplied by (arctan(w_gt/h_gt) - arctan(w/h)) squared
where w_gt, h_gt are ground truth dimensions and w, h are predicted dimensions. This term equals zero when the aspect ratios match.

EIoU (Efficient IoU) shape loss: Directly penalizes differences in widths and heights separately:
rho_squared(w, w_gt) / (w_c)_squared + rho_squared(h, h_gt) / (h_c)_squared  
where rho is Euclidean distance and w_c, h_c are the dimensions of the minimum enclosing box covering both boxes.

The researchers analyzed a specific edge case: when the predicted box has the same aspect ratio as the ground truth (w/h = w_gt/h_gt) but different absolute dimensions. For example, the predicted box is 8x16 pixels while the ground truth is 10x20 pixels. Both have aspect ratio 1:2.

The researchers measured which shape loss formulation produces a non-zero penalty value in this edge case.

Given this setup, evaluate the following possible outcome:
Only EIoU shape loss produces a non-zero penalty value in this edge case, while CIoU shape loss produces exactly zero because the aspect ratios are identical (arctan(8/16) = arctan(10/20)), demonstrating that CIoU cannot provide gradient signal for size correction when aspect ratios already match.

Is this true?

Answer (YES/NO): YES